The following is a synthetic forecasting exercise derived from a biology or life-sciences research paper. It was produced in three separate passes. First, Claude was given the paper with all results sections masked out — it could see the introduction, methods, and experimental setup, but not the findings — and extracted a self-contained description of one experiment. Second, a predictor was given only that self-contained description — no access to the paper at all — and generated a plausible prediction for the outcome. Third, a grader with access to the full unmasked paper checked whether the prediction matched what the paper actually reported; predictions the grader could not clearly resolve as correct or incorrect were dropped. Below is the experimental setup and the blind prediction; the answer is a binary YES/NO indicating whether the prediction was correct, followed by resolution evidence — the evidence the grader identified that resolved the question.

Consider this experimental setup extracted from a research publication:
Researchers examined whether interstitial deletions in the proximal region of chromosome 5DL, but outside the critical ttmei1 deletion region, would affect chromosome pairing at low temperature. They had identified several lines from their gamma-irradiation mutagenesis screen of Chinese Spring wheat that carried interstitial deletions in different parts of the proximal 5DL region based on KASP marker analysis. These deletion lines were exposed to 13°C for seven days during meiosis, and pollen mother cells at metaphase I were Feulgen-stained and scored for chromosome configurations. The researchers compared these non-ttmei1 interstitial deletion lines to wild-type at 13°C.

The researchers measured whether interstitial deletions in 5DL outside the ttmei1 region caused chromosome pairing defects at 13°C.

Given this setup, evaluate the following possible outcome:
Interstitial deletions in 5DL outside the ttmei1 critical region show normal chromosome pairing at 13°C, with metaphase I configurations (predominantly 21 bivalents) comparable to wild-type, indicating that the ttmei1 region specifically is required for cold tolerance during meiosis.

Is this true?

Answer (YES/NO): YES